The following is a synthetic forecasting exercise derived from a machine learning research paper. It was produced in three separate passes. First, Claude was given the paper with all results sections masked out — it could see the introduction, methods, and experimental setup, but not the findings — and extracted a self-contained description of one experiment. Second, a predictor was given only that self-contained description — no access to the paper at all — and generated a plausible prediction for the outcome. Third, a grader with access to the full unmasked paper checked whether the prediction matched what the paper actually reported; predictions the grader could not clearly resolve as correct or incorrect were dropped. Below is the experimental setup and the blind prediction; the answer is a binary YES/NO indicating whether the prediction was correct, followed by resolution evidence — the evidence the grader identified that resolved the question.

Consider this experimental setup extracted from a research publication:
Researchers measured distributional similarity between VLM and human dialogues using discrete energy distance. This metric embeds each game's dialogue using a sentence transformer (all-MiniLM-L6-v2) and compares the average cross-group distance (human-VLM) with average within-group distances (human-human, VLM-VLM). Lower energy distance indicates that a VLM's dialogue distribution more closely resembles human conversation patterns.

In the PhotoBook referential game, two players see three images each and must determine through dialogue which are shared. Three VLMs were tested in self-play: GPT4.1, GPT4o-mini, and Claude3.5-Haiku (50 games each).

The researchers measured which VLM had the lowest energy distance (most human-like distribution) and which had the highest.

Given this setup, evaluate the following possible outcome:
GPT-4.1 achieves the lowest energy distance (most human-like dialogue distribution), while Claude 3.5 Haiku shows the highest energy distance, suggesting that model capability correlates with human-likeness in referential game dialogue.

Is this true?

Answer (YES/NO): NO